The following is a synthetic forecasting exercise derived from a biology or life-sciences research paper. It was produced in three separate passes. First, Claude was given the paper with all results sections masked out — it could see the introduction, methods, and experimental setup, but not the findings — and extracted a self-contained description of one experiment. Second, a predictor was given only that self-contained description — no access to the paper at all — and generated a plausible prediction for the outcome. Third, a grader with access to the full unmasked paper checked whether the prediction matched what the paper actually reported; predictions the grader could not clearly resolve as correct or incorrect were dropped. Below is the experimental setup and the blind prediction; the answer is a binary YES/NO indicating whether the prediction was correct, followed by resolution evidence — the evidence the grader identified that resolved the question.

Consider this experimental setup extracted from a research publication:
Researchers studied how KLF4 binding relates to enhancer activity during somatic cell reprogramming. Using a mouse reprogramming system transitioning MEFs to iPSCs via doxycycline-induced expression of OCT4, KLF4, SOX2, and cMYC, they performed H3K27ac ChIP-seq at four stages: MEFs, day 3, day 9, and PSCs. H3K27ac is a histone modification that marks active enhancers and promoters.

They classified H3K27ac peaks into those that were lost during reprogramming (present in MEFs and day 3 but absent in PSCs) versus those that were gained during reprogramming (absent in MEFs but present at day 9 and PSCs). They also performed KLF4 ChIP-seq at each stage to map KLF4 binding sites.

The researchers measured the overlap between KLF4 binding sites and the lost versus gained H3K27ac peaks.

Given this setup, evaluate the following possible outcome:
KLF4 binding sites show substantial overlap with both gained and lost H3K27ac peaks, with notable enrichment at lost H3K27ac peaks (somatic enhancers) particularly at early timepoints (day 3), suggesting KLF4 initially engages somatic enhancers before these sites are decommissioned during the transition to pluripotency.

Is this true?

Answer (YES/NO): NO